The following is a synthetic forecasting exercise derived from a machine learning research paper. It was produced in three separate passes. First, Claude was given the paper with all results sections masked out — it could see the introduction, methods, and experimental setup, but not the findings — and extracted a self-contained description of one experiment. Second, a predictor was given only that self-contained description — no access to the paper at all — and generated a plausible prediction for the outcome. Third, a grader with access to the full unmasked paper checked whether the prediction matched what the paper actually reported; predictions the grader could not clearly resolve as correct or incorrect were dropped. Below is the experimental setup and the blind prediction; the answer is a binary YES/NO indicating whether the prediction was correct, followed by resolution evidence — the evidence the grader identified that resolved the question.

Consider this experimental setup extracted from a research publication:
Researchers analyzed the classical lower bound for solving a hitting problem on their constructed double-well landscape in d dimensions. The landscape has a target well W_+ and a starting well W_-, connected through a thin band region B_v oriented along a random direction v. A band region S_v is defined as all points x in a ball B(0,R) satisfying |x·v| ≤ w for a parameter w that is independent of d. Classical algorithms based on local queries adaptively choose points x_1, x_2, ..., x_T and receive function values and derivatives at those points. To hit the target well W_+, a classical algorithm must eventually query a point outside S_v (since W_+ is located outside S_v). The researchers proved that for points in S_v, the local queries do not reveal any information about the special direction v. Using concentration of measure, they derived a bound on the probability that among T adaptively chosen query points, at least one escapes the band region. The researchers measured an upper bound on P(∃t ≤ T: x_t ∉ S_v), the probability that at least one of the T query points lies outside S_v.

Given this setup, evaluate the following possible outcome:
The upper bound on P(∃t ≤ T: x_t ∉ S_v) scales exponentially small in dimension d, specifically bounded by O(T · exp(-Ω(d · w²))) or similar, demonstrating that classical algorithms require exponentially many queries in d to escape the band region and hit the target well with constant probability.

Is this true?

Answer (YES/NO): YES